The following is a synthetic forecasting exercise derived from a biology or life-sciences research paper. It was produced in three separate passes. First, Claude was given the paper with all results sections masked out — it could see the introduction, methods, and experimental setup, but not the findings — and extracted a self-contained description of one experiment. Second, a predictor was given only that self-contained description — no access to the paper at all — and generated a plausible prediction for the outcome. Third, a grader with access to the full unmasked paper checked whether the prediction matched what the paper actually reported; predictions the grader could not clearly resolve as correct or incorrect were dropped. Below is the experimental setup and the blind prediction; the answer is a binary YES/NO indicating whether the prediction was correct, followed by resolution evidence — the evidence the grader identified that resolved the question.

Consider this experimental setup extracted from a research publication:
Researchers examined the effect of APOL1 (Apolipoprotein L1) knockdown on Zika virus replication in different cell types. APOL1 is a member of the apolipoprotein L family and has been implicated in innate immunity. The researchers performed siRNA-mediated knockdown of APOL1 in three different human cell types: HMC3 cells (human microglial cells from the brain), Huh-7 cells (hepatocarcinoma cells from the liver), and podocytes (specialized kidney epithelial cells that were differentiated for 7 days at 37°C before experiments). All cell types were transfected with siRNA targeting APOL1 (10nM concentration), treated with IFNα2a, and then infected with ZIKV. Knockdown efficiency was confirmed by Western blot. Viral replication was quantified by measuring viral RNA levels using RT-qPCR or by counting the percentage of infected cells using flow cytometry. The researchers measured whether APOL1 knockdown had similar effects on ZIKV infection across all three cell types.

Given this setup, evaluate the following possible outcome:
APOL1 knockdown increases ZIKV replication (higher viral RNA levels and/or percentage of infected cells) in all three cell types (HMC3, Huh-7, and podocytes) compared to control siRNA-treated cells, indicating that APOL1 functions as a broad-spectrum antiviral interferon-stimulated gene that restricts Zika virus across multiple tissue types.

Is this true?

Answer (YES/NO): NO